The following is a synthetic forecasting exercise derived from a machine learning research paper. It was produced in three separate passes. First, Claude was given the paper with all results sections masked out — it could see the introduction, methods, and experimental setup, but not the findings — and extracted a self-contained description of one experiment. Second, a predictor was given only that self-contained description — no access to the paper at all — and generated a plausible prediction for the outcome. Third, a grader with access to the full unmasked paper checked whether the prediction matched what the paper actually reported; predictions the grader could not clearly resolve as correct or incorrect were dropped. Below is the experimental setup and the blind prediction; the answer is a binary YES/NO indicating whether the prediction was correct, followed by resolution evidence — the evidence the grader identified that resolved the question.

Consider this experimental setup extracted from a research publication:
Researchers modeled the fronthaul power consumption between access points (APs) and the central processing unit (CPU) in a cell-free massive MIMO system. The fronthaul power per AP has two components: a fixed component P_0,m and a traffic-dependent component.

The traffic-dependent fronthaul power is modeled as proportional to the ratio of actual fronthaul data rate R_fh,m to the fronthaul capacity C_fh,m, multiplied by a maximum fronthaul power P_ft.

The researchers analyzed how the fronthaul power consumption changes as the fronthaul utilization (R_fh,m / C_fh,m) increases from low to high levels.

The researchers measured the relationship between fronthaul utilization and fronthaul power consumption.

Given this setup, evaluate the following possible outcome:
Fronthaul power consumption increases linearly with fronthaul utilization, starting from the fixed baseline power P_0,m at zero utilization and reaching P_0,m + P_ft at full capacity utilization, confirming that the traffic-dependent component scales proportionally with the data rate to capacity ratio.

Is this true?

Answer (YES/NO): YES